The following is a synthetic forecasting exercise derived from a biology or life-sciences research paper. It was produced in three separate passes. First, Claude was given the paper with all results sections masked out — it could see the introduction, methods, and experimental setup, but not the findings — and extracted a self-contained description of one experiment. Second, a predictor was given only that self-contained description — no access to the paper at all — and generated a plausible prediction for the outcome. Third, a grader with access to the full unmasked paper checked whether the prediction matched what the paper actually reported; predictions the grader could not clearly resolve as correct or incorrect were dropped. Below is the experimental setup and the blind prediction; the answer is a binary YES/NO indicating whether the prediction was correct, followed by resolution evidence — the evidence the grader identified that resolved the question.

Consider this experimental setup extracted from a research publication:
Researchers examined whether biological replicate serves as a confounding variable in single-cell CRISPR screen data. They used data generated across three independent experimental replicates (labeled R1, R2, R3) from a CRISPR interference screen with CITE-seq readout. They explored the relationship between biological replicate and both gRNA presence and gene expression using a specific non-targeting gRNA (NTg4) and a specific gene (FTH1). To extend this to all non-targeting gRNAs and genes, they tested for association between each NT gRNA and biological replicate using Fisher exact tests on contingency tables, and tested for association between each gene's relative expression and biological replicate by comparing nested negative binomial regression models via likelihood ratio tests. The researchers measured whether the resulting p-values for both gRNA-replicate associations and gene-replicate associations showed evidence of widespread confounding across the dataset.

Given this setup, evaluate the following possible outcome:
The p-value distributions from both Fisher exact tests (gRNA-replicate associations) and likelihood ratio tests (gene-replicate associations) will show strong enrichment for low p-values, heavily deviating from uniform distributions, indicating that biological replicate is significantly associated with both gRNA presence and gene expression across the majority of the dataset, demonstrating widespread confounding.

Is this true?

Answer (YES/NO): YES